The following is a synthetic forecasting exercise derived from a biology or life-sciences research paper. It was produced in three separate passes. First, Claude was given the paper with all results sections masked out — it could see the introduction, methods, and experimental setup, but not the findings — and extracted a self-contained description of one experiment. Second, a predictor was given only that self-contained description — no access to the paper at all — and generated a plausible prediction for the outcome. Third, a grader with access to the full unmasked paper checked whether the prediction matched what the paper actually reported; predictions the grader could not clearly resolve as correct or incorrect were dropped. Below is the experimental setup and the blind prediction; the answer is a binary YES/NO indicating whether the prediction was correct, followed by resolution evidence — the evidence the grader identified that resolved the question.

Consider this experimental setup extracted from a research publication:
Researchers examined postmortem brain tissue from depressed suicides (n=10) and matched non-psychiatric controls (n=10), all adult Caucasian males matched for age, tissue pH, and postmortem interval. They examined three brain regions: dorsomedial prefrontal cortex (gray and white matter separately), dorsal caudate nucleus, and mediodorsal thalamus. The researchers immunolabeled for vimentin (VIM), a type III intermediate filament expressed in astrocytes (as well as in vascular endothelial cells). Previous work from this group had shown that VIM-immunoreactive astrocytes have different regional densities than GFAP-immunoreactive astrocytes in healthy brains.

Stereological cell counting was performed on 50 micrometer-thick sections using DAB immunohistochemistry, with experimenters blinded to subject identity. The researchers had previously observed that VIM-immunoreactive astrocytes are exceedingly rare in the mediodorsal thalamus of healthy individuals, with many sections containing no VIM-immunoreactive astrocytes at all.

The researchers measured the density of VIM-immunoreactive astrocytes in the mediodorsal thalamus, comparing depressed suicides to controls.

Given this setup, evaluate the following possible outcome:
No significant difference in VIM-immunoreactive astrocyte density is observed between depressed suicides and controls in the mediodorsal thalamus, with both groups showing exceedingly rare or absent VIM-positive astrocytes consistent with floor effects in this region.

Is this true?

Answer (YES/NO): YES